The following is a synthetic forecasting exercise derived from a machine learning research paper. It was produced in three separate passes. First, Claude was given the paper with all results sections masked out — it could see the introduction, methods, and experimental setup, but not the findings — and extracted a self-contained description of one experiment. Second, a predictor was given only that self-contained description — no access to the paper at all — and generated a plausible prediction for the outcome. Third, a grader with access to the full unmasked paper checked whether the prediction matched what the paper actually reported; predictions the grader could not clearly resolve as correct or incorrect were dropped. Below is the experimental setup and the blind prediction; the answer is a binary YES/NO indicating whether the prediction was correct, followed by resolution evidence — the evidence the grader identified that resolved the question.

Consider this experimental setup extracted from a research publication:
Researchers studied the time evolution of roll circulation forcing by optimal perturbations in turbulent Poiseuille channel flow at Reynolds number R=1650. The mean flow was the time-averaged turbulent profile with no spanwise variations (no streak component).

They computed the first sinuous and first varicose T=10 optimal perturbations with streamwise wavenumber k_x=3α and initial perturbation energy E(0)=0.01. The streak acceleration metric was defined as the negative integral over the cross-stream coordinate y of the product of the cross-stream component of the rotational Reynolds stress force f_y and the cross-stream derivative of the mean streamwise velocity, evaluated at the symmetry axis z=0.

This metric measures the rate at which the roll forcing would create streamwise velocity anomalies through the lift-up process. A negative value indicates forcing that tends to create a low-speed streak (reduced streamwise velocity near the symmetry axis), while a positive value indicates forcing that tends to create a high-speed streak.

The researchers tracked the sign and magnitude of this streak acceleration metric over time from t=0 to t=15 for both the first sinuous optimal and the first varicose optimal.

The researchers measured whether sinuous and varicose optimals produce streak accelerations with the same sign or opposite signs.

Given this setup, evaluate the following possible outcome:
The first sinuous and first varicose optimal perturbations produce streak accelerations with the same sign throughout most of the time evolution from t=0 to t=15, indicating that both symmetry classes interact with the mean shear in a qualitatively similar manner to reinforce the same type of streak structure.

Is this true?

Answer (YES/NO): NO